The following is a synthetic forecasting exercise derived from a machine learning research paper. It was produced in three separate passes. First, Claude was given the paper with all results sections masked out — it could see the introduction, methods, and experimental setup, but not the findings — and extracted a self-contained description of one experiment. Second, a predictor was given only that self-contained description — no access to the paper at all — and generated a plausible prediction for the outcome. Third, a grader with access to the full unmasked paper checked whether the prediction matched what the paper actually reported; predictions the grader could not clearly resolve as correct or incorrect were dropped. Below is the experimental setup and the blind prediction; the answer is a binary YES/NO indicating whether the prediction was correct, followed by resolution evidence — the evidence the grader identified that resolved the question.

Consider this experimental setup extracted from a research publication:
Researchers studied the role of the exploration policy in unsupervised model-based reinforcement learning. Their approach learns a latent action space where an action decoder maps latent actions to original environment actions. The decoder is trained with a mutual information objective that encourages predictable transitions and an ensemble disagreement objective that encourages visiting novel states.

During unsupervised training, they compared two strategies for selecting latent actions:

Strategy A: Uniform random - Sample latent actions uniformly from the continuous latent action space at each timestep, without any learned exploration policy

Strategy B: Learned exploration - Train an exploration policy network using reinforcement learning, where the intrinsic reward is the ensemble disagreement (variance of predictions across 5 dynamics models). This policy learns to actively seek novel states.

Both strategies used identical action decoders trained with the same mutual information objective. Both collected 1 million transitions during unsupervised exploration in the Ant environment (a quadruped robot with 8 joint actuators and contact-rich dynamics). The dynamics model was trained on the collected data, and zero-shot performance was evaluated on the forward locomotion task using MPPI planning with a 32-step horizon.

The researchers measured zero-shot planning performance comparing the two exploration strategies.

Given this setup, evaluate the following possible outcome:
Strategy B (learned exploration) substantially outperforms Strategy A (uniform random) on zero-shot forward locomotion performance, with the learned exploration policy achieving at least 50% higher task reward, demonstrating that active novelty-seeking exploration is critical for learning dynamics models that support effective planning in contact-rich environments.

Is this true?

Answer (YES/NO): NO